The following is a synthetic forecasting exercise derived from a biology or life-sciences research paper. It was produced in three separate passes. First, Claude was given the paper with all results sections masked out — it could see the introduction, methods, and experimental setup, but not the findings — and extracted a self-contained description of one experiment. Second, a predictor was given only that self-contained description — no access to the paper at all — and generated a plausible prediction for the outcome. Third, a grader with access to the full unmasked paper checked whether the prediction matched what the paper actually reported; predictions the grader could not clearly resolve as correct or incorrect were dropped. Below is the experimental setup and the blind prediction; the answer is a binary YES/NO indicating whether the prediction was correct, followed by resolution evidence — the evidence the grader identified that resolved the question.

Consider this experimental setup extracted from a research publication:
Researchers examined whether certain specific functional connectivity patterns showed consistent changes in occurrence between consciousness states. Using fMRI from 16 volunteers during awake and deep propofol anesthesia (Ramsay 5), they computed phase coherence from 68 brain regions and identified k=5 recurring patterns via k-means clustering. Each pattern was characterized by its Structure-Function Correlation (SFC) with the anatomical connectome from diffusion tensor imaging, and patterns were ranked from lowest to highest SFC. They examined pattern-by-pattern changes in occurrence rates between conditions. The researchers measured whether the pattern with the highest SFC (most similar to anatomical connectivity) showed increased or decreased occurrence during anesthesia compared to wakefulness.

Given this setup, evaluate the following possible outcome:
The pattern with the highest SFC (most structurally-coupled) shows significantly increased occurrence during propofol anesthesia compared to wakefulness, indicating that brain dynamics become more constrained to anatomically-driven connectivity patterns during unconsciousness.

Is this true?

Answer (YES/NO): YES